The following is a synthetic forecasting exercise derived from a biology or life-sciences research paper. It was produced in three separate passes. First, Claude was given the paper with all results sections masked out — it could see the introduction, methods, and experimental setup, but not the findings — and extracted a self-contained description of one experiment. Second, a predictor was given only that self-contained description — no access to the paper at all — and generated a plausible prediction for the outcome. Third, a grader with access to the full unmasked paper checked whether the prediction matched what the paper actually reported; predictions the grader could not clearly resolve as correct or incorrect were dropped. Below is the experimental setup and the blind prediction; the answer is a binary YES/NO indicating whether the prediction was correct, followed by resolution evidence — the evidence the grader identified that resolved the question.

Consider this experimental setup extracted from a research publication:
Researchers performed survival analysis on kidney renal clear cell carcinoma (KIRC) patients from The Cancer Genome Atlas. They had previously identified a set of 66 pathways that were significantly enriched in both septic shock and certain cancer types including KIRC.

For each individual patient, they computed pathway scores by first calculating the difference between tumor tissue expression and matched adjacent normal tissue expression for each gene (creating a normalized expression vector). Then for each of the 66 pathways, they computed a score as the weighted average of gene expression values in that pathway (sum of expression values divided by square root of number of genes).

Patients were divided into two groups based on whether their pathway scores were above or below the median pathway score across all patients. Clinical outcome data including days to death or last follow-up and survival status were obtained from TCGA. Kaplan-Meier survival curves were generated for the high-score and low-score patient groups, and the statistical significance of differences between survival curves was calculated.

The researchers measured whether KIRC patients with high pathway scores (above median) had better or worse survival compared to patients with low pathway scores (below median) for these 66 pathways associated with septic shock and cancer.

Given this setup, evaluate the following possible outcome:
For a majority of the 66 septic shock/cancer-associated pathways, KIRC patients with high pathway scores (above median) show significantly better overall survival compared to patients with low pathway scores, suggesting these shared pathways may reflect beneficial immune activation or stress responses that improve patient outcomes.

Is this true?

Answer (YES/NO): YES